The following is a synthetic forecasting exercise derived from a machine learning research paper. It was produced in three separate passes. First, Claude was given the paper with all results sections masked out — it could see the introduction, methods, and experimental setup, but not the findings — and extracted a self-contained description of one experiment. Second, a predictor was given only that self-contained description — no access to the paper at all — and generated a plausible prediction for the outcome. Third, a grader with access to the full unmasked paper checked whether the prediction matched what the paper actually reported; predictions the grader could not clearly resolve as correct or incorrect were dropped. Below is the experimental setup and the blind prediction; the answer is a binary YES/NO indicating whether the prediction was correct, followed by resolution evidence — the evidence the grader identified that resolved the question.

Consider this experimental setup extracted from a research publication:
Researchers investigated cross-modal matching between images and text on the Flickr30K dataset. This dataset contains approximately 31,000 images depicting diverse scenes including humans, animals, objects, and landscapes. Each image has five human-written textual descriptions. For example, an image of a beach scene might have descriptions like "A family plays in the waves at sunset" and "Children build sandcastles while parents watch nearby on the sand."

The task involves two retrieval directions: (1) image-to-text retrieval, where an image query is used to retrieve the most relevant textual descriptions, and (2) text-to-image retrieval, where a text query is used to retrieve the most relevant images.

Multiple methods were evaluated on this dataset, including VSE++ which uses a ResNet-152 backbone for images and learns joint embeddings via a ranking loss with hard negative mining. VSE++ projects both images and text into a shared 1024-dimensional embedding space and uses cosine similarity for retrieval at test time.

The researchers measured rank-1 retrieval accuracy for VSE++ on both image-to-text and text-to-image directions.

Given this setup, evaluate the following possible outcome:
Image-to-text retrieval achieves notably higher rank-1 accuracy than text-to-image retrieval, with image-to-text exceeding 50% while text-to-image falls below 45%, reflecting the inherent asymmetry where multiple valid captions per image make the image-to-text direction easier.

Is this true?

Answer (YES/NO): YES